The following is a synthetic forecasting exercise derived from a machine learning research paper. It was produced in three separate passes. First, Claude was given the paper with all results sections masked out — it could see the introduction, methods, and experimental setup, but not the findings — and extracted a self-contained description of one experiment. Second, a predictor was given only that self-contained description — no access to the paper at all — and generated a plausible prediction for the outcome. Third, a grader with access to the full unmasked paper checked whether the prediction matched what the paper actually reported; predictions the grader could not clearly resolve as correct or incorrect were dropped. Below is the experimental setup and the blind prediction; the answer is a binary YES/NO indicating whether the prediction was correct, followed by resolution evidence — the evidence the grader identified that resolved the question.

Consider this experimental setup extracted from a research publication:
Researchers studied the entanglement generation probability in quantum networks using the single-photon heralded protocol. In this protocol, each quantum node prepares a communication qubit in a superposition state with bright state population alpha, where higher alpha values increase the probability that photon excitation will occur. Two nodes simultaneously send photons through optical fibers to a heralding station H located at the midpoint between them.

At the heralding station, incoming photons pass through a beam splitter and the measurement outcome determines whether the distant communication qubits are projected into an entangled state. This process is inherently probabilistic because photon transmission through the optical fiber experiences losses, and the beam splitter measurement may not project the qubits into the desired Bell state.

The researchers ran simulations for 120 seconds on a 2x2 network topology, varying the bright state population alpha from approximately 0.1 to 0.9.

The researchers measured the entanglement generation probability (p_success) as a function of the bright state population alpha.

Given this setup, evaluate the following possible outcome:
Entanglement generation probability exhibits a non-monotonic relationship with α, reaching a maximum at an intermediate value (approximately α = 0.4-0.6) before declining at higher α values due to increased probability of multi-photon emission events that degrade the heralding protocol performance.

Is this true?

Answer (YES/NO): NO